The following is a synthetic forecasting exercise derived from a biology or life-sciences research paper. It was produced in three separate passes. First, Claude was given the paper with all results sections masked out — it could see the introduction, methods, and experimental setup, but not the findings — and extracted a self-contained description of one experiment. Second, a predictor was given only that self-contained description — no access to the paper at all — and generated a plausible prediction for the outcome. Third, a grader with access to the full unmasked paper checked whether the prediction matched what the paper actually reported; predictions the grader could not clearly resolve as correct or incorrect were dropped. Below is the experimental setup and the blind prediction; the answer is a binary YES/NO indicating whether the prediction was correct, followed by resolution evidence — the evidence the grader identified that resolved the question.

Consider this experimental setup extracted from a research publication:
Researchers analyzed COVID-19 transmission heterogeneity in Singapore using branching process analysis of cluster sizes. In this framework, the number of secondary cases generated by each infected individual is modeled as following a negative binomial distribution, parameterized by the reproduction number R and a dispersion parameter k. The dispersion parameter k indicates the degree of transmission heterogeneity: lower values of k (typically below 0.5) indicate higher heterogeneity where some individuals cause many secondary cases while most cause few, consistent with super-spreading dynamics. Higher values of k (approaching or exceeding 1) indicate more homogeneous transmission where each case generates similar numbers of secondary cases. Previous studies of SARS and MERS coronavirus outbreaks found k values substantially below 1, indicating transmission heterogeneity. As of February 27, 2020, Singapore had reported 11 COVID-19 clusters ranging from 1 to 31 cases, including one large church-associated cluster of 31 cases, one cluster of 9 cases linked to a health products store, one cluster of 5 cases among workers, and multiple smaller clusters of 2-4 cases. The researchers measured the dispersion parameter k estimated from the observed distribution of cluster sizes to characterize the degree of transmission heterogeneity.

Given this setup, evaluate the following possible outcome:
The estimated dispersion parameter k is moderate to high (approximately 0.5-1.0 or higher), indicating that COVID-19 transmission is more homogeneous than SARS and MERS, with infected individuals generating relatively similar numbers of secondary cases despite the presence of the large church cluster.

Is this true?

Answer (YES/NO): NO